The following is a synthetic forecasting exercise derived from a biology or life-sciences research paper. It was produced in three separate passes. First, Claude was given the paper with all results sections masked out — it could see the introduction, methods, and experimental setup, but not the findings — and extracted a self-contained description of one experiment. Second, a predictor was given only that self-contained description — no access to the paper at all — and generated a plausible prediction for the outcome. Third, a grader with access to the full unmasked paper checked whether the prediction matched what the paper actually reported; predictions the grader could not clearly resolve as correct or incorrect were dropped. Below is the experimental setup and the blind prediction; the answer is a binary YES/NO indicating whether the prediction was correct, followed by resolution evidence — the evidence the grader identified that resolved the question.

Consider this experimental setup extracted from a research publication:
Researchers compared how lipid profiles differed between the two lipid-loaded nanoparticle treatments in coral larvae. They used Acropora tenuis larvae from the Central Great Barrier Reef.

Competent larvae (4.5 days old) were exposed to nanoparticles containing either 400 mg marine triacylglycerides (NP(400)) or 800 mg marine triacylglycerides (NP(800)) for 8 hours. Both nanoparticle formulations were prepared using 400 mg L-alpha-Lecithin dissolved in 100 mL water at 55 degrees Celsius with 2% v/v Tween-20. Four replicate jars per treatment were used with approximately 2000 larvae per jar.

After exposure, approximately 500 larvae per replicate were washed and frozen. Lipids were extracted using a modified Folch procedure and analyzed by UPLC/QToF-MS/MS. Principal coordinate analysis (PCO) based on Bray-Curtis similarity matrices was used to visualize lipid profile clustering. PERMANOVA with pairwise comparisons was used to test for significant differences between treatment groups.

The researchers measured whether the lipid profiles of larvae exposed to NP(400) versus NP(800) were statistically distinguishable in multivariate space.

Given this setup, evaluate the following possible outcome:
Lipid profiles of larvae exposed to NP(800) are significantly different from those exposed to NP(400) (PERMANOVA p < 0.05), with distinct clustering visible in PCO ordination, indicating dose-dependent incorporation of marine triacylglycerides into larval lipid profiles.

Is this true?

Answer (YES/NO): NO